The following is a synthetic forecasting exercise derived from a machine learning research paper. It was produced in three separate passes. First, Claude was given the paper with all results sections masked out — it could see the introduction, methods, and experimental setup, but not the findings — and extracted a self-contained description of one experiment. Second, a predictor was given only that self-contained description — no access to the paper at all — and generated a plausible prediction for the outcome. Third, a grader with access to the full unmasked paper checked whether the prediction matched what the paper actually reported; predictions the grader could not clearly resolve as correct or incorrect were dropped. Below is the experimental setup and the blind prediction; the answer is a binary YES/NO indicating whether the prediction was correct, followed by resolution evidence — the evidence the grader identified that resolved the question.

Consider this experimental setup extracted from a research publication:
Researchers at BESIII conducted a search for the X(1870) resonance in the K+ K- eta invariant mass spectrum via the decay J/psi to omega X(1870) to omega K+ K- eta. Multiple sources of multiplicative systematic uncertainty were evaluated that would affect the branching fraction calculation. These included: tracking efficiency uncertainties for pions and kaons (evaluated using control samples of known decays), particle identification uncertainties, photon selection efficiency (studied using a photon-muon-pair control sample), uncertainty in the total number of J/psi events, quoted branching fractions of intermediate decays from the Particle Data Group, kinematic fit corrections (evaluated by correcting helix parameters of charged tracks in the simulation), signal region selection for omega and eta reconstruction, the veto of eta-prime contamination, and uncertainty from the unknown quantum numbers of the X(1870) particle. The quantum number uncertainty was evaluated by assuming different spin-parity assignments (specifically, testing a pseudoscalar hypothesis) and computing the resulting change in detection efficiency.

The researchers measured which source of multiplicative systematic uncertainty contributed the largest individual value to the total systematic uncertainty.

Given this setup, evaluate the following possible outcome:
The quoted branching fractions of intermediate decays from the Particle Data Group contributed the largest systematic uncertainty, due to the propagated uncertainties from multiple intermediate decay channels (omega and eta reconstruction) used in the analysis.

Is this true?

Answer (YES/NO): NO